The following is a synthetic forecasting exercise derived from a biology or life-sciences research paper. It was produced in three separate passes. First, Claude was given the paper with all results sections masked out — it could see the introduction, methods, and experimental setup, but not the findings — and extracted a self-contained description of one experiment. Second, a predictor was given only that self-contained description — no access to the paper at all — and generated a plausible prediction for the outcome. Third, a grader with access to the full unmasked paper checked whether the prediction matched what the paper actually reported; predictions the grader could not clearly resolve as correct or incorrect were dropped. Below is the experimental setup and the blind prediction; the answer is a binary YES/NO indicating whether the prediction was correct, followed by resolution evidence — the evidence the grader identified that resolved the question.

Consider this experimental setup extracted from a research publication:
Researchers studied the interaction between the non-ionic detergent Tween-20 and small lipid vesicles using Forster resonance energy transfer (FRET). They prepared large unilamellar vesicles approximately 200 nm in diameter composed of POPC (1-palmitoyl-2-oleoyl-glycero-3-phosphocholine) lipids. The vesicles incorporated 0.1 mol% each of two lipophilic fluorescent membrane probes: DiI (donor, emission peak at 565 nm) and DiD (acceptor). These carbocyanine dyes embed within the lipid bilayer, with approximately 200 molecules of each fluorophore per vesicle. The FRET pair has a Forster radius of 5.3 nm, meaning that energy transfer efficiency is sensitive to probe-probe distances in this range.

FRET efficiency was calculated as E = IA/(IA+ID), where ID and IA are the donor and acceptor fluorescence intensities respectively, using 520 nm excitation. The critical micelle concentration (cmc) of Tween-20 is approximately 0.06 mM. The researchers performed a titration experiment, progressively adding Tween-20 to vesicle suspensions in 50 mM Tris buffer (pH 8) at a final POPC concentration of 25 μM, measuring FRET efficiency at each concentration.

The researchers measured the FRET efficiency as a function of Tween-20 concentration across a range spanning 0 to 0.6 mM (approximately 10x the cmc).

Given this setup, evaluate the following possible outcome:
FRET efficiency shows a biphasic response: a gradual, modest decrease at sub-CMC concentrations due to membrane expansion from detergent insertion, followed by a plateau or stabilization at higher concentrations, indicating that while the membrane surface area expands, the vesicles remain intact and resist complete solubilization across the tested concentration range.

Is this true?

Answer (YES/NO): NO